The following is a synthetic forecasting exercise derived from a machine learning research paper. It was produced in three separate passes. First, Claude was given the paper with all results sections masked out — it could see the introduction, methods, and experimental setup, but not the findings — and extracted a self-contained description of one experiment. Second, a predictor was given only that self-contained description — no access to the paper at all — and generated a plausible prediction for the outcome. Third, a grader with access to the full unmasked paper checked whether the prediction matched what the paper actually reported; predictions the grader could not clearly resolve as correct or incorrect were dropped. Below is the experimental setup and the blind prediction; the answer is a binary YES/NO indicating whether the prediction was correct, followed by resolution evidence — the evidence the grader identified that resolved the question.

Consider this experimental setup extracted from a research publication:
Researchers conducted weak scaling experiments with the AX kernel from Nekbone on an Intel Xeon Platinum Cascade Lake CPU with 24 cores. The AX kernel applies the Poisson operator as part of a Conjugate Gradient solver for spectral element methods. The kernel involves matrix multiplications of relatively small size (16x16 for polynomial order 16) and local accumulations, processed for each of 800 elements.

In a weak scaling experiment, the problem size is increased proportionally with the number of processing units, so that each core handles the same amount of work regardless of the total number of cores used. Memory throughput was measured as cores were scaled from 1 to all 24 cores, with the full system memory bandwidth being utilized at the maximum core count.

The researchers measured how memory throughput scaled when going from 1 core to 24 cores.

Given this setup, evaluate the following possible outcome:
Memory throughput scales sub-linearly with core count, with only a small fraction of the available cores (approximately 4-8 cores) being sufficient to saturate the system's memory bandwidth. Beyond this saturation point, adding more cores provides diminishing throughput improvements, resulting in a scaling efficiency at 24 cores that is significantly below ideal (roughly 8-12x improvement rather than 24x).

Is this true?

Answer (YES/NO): YES